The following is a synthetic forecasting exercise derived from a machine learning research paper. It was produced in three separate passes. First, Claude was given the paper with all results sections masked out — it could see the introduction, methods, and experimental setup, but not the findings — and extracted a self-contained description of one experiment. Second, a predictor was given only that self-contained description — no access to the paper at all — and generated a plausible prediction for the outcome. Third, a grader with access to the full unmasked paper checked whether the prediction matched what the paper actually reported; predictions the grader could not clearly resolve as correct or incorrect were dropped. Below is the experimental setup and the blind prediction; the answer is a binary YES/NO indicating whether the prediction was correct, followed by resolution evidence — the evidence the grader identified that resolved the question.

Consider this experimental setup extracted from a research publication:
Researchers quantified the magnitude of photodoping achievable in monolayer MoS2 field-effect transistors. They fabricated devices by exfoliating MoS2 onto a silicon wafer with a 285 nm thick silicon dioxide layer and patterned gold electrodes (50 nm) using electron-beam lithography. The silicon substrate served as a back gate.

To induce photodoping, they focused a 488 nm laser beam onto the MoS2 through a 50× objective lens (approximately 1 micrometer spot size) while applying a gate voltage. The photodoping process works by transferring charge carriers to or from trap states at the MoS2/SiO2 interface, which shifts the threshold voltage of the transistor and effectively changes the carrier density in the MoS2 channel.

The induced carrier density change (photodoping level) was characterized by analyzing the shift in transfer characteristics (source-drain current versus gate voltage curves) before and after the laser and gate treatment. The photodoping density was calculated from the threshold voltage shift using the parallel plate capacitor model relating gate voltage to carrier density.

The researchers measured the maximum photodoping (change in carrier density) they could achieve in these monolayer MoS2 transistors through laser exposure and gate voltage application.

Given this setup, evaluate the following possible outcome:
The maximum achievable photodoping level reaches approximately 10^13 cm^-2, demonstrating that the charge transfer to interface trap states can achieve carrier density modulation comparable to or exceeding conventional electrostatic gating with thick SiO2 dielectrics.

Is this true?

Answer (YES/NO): NO